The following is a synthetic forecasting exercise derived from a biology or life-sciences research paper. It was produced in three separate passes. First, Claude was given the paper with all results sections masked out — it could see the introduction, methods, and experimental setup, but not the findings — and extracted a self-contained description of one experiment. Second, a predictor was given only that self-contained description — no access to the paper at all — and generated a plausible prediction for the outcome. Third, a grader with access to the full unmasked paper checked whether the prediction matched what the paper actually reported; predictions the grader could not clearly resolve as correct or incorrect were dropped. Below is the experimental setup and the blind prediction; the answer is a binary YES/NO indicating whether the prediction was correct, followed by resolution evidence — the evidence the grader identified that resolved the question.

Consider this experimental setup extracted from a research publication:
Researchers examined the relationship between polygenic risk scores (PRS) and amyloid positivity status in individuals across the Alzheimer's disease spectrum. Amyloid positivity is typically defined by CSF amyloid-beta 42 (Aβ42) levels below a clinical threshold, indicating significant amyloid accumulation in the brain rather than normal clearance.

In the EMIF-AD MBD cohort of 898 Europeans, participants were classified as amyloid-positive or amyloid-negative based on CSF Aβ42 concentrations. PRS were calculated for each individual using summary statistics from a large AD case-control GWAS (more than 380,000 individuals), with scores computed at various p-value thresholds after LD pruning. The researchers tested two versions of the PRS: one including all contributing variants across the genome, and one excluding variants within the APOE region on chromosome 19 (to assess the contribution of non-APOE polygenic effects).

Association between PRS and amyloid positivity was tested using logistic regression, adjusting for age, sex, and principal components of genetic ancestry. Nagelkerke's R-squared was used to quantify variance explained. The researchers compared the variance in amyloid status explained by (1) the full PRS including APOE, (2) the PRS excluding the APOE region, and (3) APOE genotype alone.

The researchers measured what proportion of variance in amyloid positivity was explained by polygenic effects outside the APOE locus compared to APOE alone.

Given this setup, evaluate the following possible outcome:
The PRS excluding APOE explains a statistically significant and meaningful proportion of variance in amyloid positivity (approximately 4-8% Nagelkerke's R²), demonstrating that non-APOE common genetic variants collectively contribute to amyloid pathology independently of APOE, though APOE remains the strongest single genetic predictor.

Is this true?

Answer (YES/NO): NO